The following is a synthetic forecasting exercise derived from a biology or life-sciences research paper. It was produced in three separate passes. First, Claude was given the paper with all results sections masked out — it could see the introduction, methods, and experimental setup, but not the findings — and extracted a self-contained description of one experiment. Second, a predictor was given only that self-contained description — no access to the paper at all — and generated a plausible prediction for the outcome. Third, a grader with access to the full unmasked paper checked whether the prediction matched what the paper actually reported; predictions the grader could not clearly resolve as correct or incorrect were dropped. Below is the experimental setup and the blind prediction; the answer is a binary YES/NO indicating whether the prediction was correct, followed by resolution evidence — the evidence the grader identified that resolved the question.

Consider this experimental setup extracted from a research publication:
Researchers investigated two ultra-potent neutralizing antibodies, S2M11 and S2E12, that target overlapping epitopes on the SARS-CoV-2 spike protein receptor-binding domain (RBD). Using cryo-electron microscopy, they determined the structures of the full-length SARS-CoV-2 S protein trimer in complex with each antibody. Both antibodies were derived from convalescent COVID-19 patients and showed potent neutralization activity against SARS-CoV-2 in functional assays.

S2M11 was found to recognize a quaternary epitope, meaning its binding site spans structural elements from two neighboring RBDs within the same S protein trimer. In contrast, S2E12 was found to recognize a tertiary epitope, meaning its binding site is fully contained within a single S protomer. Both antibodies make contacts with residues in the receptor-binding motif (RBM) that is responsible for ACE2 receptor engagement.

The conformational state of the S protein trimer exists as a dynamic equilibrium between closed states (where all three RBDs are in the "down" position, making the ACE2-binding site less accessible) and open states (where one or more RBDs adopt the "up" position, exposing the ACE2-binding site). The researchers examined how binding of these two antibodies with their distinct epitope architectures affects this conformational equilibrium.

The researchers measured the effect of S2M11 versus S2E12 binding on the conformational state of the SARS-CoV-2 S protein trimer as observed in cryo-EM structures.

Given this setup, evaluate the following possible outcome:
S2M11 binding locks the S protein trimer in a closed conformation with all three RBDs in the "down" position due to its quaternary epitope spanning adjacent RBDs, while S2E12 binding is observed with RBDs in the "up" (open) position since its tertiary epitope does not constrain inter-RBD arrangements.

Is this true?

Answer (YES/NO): YES